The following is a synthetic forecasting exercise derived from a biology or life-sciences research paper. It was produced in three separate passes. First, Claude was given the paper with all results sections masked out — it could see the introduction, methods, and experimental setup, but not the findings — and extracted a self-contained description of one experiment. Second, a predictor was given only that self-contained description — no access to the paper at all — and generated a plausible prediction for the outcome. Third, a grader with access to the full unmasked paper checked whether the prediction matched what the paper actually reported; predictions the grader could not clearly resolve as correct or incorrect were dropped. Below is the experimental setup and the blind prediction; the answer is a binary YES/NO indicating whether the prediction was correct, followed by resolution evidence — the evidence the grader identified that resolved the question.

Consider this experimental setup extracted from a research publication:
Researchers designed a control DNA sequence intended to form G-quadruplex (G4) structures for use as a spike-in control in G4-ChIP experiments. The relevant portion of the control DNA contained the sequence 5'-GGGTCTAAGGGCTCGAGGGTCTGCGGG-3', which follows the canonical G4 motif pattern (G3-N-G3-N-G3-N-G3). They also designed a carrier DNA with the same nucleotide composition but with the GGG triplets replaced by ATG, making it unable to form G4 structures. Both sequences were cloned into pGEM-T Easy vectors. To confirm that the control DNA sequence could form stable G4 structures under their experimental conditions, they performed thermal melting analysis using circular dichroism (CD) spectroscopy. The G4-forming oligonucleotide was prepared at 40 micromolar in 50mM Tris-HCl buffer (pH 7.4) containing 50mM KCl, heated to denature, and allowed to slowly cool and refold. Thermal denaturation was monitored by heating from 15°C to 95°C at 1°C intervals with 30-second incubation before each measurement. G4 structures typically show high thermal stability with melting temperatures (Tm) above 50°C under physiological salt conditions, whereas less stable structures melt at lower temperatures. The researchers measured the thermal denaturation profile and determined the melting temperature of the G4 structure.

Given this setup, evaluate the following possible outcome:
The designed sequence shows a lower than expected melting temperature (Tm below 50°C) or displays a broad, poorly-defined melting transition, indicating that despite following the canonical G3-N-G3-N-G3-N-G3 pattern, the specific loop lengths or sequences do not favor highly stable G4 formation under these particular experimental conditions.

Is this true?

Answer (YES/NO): NO